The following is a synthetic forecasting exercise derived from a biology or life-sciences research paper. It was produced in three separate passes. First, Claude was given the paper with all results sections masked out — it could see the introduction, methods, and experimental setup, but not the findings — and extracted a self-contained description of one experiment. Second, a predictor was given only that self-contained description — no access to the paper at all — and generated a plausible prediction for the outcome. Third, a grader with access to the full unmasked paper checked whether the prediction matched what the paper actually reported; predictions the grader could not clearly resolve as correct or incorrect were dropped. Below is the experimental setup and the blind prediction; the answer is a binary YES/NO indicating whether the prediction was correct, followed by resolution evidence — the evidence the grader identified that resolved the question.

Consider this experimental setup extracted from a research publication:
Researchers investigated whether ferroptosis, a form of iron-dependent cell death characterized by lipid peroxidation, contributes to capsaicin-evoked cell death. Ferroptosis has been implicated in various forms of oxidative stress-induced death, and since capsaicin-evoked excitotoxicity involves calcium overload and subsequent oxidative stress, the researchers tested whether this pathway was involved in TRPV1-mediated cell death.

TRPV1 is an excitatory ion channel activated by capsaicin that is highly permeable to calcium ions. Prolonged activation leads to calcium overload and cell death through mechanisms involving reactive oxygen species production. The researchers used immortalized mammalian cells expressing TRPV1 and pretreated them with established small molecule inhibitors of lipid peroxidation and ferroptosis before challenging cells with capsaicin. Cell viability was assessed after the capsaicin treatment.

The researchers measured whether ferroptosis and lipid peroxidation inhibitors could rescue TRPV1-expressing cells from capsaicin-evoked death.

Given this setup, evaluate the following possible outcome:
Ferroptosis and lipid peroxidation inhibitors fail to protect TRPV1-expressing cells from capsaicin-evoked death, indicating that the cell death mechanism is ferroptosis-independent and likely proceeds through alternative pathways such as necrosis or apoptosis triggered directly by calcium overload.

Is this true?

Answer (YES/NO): NO